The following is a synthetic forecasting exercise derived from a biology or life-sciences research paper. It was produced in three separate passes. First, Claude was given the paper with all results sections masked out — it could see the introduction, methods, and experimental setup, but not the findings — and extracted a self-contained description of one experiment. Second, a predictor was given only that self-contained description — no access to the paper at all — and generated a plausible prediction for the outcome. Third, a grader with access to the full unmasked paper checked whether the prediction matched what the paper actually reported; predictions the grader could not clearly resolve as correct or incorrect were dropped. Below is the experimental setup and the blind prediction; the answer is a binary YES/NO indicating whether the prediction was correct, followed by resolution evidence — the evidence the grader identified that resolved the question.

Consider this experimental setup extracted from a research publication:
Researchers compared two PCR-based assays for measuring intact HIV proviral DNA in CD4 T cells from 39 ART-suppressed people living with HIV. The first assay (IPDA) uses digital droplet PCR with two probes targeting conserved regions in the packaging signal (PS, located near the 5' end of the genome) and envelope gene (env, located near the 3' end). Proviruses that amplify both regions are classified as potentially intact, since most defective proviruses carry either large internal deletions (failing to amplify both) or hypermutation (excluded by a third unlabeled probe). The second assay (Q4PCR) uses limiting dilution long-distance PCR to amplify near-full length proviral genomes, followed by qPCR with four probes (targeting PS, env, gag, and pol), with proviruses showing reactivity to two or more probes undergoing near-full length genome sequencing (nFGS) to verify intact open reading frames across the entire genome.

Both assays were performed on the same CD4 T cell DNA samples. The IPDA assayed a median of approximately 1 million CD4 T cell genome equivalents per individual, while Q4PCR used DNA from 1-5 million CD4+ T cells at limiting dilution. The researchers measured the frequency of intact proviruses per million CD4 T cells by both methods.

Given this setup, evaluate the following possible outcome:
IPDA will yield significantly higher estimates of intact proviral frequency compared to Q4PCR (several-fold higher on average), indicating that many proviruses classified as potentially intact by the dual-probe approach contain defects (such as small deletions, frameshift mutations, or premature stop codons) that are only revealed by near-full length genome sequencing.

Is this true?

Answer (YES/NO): YES